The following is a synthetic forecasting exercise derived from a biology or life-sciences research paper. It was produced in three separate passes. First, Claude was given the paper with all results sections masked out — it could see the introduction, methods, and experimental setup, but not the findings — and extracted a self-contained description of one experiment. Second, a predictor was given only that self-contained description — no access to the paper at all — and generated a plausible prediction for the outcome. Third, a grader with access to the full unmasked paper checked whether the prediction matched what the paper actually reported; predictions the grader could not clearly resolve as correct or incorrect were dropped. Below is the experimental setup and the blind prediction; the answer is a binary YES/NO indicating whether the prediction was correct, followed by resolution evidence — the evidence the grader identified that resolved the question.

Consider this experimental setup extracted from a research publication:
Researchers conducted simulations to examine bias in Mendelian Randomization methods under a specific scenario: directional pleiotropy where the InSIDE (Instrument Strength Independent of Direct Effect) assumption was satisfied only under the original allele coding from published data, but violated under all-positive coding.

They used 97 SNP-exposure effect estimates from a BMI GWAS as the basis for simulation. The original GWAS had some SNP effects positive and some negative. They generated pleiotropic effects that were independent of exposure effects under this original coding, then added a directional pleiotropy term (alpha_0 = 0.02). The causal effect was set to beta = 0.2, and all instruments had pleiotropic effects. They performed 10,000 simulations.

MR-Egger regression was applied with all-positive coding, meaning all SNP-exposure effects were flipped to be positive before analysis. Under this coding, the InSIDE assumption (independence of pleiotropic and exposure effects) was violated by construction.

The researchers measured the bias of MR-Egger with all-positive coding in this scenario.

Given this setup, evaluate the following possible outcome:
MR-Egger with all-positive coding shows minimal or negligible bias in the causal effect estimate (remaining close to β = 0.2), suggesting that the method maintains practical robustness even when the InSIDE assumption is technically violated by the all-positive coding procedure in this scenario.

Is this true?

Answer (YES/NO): NO